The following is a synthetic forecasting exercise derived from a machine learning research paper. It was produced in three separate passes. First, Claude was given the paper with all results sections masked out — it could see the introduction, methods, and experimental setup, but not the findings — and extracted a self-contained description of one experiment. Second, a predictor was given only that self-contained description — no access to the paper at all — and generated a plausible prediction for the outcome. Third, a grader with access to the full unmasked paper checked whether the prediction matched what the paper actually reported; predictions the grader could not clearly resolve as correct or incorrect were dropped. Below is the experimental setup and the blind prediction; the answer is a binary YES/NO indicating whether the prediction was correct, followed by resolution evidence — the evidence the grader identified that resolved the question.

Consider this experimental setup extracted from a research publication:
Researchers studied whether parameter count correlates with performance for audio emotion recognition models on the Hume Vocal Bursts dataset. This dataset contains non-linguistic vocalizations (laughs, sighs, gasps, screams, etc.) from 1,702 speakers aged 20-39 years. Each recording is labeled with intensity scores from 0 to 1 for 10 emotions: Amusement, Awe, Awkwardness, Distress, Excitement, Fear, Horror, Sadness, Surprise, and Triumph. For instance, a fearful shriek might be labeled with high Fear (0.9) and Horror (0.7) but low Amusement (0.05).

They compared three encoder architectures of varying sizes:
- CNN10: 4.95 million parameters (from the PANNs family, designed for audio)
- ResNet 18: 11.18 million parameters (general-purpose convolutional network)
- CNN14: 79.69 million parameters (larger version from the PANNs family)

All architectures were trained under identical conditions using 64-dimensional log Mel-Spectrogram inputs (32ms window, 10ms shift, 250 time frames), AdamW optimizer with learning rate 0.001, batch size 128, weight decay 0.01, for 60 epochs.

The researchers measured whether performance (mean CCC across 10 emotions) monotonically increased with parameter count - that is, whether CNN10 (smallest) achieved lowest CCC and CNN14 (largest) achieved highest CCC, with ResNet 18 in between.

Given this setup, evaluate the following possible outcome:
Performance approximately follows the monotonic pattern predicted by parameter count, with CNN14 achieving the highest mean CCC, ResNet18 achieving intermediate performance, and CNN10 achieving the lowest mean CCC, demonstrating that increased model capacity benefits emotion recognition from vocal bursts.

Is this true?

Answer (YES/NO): NO